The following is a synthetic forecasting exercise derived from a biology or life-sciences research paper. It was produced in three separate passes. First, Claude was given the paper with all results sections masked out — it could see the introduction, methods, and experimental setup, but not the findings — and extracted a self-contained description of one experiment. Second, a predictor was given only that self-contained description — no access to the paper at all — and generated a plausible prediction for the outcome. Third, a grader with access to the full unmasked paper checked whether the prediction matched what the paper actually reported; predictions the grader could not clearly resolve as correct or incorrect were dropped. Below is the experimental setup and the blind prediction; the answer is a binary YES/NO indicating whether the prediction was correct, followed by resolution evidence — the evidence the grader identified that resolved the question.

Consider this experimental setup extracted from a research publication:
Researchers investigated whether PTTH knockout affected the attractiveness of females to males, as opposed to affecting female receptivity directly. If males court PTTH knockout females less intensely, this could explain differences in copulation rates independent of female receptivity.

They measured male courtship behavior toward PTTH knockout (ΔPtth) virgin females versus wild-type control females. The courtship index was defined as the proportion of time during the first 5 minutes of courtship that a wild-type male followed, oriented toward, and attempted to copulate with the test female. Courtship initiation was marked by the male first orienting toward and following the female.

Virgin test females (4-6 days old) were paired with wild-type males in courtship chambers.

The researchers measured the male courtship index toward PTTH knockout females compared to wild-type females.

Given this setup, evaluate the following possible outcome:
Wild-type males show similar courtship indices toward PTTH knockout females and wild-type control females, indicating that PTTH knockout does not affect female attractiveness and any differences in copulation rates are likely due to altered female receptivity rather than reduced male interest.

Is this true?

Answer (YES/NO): YES